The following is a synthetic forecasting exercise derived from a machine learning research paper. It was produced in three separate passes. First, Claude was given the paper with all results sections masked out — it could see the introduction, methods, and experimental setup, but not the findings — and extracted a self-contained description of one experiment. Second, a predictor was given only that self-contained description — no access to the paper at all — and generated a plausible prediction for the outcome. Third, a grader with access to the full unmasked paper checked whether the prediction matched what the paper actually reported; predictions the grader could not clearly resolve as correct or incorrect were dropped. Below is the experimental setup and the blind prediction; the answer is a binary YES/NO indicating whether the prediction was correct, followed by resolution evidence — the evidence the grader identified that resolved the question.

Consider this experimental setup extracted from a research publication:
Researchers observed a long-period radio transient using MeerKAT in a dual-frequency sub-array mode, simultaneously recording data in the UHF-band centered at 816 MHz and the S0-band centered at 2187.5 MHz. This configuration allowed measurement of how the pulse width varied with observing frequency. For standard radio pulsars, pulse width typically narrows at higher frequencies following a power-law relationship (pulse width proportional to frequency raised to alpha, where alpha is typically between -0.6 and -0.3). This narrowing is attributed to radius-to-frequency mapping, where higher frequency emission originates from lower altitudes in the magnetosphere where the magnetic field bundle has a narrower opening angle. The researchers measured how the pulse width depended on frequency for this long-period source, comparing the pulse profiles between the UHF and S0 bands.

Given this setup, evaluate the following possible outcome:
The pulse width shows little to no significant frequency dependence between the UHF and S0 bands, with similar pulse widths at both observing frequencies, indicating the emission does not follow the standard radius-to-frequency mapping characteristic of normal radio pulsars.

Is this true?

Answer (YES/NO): NO